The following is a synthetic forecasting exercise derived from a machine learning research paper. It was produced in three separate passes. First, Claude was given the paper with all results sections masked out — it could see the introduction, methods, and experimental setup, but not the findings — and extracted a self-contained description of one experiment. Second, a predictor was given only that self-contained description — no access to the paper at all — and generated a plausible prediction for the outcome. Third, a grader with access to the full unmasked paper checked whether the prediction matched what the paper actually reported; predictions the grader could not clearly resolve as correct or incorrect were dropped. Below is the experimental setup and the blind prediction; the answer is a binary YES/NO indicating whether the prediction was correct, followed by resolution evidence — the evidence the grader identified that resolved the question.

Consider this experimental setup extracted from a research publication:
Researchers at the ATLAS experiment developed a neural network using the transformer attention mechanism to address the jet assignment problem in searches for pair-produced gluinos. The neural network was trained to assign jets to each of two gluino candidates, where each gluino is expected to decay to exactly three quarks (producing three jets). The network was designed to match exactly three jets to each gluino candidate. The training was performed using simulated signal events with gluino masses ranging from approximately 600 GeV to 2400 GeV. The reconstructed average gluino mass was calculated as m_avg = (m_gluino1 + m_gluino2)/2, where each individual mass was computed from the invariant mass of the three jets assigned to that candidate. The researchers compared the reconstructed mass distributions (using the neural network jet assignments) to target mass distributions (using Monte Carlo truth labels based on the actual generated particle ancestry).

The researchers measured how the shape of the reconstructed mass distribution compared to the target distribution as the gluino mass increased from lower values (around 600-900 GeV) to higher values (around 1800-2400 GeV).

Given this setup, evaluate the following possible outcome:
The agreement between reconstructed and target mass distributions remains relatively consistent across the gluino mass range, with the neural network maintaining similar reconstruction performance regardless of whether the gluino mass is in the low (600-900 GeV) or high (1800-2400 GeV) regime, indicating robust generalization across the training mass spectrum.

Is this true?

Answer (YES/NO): NO